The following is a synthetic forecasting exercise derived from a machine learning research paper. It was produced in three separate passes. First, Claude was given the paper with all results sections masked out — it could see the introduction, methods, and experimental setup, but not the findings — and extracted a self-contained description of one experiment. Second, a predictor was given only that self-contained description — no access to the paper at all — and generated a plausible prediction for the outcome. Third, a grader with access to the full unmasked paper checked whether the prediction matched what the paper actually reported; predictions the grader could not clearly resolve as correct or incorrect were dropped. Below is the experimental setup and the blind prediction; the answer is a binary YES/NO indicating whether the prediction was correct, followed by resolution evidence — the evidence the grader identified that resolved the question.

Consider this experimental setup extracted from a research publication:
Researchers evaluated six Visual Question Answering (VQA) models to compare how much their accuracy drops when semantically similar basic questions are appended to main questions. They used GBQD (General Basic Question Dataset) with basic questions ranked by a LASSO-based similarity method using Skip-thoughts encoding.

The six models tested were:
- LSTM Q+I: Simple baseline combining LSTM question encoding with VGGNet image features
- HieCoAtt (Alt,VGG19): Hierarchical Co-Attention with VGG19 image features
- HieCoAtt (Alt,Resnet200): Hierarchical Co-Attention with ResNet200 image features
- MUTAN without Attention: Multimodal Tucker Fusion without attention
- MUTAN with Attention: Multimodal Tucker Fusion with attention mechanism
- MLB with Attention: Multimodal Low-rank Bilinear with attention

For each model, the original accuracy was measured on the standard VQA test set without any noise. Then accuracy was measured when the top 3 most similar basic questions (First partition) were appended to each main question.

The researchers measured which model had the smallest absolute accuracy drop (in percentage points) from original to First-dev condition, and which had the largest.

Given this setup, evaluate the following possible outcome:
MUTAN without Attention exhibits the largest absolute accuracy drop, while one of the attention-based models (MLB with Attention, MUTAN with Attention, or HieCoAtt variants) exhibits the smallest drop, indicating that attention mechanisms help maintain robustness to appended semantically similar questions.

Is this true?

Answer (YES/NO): NO